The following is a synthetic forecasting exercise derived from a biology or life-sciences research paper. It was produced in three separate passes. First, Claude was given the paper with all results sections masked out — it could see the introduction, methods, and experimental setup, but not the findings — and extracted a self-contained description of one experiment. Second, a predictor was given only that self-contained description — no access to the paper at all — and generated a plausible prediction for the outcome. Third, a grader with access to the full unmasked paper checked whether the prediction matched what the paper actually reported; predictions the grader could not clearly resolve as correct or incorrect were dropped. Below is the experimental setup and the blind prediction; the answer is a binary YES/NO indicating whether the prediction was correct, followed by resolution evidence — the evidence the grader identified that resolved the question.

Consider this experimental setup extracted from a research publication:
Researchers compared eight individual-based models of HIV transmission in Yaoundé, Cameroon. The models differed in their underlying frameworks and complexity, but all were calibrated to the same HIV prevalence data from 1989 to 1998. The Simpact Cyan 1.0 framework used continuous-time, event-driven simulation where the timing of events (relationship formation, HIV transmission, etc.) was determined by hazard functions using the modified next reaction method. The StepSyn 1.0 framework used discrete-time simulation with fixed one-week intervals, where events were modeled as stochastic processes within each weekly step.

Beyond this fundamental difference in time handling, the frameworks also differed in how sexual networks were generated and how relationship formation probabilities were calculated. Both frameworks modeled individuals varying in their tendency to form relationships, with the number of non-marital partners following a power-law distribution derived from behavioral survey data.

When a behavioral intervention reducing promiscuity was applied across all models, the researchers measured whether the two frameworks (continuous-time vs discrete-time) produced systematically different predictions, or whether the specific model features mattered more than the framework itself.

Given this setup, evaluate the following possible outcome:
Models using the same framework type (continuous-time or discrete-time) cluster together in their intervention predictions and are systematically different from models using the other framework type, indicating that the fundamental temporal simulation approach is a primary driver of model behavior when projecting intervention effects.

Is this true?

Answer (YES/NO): NO